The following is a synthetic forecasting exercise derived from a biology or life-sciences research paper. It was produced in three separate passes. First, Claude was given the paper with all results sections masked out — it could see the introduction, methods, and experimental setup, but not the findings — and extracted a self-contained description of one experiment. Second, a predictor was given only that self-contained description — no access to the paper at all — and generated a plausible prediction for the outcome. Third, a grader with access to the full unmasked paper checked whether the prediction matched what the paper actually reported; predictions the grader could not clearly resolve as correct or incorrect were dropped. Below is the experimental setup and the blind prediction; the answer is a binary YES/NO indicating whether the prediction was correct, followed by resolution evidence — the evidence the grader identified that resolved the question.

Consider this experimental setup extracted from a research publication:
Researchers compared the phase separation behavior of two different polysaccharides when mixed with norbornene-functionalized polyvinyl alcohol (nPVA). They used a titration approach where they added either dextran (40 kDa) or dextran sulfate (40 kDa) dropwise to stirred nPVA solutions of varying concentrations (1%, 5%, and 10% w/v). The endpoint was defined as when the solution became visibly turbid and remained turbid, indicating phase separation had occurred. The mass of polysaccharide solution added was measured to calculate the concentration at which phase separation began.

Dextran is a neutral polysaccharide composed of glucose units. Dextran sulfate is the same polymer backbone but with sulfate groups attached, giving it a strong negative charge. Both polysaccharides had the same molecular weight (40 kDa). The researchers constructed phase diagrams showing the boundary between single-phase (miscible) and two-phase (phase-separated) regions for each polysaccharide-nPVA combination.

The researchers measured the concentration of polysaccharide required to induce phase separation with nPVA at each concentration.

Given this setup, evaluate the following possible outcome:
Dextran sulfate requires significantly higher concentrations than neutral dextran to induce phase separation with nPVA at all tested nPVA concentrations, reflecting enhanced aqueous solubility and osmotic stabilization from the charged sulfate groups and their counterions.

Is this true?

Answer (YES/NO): NO